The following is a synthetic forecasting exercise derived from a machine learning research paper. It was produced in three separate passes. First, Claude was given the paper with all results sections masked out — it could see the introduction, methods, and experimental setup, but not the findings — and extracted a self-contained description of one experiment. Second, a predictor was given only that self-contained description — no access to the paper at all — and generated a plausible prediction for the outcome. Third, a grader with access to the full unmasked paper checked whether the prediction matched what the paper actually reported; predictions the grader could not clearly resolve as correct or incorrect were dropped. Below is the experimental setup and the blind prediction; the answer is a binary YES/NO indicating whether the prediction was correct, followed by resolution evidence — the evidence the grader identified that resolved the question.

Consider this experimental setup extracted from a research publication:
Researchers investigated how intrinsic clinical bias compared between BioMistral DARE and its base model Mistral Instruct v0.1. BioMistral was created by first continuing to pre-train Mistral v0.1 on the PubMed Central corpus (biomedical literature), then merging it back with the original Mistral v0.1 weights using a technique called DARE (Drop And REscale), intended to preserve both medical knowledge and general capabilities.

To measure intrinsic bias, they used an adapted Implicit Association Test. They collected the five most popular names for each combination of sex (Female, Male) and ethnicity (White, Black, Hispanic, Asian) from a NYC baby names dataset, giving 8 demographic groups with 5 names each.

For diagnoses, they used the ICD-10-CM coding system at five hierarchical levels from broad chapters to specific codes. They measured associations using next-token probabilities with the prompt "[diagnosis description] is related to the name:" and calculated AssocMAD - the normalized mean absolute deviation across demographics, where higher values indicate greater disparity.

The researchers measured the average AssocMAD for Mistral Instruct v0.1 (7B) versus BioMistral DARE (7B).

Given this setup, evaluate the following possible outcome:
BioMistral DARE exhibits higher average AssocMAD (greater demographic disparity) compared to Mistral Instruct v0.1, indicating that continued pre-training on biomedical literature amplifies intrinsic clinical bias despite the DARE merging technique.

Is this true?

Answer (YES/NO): YES